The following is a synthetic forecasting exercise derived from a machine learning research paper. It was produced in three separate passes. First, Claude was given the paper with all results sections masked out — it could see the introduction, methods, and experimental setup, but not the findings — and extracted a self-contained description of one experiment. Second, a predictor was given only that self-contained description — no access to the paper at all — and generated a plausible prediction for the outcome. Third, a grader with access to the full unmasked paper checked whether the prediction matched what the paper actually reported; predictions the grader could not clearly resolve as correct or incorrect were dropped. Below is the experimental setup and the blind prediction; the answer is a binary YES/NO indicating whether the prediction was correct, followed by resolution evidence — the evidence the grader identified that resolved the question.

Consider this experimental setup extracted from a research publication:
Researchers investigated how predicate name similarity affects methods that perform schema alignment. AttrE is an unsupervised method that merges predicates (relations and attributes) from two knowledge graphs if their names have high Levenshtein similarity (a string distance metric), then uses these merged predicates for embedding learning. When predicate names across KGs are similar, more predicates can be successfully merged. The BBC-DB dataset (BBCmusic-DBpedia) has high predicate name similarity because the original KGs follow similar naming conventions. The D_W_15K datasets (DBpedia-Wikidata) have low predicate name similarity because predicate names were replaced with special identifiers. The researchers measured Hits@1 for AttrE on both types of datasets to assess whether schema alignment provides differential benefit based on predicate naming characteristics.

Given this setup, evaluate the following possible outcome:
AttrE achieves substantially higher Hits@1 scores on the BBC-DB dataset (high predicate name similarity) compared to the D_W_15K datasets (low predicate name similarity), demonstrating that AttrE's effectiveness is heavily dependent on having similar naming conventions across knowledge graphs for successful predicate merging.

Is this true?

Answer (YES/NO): YES